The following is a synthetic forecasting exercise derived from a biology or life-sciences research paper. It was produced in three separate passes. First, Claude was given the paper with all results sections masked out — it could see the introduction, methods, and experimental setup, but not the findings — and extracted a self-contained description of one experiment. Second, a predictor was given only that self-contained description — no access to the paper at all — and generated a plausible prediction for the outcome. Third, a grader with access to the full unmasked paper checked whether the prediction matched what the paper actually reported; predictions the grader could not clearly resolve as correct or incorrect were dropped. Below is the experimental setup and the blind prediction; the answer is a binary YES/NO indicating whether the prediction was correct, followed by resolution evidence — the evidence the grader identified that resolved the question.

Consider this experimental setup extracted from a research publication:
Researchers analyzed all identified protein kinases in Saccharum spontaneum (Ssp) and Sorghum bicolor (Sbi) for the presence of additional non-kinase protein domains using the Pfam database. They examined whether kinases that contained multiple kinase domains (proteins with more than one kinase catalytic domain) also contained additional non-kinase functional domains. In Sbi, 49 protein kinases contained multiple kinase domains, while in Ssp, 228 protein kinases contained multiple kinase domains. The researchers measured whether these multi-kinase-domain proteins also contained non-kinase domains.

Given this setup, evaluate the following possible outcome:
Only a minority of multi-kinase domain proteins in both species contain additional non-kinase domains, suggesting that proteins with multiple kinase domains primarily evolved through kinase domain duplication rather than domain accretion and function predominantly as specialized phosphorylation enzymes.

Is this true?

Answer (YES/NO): NO